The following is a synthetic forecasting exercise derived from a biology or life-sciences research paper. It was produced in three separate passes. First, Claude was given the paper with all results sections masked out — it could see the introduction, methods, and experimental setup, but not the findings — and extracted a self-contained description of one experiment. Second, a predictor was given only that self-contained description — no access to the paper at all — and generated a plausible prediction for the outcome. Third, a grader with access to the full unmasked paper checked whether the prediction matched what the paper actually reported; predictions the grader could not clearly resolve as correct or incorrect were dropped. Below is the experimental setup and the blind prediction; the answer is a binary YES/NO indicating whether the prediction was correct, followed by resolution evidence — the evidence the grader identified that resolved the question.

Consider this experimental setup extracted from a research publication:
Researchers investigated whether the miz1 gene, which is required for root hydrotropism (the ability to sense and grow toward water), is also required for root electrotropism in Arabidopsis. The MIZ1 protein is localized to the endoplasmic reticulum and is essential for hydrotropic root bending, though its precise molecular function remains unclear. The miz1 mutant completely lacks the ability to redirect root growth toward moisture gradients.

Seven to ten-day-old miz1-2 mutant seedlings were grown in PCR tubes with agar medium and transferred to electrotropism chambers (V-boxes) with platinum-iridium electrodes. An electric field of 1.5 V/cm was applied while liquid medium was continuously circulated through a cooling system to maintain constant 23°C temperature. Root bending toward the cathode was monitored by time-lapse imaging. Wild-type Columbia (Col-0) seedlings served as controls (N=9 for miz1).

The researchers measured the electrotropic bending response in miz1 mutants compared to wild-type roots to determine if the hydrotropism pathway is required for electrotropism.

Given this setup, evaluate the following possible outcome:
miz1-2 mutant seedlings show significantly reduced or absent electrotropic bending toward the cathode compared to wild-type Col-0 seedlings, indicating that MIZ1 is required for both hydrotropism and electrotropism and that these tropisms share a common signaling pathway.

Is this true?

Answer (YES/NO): NO